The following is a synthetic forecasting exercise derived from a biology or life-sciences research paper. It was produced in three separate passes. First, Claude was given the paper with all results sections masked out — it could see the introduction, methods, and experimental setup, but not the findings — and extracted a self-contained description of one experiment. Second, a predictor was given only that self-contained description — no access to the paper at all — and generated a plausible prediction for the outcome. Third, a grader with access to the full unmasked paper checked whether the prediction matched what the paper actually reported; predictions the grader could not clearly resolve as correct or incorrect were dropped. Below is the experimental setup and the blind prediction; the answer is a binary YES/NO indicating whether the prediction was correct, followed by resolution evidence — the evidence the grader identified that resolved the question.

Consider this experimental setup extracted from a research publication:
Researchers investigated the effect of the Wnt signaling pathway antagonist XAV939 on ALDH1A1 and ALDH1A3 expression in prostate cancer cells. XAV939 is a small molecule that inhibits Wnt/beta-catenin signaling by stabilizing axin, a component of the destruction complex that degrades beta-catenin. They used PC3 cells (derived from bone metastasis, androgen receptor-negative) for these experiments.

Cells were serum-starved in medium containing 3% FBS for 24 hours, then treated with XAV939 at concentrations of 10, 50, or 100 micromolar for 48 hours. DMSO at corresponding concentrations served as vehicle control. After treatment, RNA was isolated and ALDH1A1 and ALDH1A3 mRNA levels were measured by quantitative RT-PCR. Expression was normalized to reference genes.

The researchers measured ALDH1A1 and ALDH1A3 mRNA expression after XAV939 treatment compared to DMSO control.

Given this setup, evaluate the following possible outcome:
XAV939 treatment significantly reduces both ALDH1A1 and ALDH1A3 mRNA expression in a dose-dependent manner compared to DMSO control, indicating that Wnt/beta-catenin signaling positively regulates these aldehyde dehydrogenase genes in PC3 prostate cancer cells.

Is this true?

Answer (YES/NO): NO